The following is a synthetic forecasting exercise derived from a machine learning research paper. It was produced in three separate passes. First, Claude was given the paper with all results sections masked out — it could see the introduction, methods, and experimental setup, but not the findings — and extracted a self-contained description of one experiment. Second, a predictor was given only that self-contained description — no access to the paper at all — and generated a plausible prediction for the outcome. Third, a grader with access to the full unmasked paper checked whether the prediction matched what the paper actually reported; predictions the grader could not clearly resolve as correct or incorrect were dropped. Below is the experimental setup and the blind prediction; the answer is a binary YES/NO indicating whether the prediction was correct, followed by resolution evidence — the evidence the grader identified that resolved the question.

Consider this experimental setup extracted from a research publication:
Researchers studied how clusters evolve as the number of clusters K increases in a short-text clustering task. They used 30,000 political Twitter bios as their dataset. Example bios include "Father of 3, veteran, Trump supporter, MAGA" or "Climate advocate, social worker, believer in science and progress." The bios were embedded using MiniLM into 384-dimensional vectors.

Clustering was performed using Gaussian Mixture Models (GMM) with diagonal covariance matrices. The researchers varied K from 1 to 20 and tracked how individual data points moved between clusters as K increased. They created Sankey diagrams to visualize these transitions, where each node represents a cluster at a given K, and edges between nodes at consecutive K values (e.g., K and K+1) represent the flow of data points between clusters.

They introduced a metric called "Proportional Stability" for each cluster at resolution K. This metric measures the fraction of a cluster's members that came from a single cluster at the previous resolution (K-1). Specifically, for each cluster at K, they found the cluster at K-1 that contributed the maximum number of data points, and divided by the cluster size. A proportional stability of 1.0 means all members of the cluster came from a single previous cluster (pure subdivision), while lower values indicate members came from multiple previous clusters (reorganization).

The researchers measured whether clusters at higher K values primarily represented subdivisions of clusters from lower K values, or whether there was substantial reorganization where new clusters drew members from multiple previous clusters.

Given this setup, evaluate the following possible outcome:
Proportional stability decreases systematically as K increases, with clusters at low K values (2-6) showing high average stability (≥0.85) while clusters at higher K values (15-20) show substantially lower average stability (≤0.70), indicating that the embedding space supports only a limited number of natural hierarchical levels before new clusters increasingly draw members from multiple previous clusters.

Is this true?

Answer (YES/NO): NO